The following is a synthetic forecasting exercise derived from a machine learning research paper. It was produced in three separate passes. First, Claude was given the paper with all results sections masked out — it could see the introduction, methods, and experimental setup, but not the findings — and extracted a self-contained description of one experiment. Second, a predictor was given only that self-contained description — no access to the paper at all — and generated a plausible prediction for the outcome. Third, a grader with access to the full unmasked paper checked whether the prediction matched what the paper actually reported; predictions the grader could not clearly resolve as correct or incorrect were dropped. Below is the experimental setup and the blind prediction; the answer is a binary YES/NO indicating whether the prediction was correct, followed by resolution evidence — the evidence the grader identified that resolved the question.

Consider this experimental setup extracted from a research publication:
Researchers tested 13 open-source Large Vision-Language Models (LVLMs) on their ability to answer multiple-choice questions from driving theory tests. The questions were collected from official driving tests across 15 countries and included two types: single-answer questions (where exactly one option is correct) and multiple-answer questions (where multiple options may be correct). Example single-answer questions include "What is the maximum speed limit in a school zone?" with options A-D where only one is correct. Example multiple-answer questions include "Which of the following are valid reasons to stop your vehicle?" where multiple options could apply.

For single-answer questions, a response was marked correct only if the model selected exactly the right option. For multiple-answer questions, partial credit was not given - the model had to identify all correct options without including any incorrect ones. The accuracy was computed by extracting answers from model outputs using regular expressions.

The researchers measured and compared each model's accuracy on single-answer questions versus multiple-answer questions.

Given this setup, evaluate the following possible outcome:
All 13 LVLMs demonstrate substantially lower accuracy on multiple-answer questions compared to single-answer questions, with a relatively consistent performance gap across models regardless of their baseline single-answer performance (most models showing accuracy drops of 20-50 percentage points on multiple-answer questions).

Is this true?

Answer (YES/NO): NO